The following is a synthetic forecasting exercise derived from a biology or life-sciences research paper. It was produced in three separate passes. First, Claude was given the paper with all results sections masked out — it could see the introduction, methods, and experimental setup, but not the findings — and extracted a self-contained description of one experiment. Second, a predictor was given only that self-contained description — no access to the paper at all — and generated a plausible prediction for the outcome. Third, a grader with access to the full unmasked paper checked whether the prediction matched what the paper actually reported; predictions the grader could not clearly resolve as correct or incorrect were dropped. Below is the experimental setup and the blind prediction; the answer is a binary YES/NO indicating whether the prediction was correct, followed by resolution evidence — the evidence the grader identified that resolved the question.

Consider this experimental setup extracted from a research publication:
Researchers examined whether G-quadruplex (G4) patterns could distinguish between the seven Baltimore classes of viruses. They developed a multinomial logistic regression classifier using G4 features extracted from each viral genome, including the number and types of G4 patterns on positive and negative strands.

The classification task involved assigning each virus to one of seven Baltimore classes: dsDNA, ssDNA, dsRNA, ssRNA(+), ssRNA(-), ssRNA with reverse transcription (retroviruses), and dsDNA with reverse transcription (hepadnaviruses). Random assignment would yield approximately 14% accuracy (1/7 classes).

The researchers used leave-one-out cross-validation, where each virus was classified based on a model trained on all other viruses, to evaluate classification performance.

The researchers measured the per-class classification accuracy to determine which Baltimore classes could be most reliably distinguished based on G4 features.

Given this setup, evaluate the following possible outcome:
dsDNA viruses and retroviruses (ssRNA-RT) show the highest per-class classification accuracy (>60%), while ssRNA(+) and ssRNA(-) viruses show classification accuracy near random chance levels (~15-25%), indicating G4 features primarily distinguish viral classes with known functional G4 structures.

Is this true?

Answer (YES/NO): NO